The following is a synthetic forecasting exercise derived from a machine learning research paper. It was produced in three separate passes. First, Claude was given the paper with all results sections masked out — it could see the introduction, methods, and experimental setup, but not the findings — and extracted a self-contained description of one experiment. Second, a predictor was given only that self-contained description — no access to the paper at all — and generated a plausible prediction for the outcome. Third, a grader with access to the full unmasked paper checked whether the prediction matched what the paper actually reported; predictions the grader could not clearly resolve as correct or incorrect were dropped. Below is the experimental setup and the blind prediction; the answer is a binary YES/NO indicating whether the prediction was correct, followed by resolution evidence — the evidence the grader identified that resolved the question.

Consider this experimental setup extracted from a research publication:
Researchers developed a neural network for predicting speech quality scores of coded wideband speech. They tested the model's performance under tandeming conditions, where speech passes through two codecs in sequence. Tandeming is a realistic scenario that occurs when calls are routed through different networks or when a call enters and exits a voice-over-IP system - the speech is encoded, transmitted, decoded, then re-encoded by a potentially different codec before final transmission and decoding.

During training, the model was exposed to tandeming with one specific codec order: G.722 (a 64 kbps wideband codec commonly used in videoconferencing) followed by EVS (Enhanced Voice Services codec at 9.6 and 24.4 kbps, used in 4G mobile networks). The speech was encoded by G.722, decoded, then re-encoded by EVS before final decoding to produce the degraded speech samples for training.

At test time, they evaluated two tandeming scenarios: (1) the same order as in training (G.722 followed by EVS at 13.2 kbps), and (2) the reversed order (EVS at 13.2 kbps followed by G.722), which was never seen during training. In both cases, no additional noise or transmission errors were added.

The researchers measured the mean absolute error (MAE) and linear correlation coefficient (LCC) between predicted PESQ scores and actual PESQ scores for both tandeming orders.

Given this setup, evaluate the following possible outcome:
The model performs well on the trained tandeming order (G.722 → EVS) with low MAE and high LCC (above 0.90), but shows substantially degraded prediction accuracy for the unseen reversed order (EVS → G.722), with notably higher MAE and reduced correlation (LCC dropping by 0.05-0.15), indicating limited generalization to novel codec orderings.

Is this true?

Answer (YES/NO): NO